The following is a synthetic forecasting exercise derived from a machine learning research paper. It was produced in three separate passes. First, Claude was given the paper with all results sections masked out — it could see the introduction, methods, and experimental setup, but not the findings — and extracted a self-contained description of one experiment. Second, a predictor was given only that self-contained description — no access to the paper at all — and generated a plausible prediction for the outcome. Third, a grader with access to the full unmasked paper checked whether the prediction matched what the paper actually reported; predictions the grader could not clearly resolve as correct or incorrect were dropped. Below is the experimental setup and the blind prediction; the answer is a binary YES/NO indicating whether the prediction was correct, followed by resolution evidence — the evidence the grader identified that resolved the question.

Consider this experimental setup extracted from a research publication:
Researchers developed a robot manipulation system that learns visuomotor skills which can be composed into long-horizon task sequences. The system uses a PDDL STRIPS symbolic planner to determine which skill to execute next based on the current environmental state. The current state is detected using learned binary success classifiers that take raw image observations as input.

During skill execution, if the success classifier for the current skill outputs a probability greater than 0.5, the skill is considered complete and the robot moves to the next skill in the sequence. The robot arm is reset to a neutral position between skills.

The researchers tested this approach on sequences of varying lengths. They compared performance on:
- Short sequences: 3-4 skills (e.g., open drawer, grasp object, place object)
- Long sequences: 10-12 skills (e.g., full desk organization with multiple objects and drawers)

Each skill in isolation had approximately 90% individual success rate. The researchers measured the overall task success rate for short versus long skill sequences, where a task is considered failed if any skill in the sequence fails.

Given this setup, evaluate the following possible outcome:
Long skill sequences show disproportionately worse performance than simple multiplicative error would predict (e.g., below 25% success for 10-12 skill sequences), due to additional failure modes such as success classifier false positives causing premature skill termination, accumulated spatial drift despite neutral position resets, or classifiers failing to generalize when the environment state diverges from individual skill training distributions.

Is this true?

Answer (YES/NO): NO